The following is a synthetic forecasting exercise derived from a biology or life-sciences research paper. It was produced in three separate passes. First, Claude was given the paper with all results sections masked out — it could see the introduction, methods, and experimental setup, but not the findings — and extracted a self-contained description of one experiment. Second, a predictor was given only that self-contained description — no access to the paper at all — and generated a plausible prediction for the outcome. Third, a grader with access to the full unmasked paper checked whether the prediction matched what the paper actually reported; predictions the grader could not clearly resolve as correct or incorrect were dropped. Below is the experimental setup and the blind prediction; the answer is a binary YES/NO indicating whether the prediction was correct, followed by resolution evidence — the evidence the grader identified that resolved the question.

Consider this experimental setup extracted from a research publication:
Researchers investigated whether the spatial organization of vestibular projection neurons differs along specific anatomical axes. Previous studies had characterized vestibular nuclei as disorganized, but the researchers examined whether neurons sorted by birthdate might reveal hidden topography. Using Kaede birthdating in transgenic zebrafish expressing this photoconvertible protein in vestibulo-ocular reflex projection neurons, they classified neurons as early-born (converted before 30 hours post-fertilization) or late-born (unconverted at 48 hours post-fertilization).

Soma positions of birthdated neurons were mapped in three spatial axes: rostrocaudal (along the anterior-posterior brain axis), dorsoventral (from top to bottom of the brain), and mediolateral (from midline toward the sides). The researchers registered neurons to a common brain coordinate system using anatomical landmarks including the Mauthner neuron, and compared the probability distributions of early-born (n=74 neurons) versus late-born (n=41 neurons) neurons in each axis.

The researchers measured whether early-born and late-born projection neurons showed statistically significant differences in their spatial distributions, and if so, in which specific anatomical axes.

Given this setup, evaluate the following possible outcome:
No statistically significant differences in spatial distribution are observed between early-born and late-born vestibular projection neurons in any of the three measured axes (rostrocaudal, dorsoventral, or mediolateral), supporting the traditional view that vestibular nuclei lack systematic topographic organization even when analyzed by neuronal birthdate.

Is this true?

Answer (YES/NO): NO